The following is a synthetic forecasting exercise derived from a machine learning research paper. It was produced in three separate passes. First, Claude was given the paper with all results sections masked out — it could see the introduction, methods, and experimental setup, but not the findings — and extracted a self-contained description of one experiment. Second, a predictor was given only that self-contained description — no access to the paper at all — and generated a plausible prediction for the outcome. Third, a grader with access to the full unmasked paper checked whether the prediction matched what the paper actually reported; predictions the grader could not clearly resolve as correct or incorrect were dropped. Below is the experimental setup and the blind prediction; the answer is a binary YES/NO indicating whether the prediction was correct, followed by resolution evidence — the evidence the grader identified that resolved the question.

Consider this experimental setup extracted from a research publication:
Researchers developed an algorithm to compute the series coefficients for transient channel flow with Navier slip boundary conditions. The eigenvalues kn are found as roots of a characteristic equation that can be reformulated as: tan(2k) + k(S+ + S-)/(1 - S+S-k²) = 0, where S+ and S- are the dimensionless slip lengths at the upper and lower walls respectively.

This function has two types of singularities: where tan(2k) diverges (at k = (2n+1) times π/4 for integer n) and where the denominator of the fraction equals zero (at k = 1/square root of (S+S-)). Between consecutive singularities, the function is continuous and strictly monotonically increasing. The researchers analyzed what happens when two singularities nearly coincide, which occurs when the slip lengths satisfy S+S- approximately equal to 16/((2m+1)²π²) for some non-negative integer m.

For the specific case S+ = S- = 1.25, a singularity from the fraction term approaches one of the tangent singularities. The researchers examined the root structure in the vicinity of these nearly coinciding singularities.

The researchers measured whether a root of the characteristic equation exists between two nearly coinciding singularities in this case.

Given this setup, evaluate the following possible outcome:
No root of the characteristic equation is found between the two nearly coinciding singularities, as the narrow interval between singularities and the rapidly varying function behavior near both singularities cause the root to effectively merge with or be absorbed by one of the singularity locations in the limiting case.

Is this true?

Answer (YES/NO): NO